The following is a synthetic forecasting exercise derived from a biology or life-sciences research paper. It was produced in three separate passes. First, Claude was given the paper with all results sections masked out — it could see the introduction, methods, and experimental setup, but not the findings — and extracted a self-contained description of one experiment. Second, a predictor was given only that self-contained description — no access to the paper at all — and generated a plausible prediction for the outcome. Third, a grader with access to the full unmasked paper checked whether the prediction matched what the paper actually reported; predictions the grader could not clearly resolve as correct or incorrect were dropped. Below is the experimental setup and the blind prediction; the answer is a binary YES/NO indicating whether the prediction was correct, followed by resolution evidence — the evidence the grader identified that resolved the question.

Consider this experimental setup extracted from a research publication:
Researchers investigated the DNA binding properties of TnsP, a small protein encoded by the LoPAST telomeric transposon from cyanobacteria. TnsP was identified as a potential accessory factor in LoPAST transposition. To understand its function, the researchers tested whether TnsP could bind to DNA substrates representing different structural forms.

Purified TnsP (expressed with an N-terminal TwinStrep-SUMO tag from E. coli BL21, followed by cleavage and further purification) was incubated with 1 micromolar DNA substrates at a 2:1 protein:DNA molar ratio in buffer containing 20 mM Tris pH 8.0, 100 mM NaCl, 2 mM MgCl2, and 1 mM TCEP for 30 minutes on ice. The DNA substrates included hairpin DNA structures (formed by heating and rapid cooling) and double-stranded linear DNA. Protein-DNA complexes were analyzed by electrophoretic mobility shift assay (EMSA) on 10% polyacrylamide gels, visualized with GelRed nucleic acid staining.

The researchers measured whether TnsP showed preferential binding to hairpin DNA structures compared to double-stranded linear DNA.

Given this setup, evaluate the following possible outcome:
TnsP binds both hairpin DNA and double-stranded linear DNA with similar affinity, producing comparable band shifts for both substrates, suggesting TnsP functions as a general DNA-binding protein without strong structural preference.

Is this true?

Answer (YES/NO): YES